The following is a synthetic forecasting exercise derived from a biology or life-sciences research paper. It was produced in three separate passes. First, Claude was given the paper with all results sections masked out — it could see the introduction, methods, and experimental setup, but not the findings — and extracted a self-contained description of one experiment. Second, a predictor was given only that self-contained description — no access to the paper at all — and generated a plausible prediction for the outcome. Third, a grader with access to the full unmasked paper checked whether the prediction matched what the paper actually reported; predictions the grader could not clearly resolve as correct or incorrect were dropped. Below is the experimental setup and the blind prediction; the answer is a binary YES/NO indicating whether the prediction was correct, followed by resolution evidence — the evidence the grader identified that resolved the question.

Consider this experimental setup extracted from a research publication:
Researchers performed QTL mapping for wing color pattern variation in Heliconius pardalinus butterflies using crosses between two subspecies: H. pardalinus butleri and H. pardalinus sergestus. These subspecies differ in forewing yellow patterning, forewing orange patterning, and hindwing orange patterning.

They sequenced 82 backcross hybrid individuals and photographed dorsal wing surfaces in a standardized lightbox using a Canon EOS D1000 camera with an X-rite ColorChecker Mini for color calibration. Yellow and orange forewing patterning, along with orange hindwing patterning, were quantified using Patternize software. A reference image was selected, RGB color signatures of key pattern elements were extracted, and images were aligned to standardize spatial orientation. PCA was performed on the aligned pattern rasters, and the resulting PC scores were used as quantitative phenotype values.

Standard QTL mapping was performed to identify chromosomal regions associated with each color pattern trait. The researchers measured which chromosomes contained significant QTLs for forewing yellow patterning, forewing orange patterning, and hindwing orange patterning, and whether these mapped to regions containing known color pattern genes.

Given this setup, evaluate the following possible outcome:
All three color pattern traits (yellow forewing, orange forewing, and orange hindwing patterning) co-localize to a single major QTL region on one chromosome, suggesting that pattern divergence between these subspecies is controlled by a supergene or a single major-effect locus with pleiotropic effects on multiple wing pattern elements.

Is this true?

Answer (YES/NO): NO